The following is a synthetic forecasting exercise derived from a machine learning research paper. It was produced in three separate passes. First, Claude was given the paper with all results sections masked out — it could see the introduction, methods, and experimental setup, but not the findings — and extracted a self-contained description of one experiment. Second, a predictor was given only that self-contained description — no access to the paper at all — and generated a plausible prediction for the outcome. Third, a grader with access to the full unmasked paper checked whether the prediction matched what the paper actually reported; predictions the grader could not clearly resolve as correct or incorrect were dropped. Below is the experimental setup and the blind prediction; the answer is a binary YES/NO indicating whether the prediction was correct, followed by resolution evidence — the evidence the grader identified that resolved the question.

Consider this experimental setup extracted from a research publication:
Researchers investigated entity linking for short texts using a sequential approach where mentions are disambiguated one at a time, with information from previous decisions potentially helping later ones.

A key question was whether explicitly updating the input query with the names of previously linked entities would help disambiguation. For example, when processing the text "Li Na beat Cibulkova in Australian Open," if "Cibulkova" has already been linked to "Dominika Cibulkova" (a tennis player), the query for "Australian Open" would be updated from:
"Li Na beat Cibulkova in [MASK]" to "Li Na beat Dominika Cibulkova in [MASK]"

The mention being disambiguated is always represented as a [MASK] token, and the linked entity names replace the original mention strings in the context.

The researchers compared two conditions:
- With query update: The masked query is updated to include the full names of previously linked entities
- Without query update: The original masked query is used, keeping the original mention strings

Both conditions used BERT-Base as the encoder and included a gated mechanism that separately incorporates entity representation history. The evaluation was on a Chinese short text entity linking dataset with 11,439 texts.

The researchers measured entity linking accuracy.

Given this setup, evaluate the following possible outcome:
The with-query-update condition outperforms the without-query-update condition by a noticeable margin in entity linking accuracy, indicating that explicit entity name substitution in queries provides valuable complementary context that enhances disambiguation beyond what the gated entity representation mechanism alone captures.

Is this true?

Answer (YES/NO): YES